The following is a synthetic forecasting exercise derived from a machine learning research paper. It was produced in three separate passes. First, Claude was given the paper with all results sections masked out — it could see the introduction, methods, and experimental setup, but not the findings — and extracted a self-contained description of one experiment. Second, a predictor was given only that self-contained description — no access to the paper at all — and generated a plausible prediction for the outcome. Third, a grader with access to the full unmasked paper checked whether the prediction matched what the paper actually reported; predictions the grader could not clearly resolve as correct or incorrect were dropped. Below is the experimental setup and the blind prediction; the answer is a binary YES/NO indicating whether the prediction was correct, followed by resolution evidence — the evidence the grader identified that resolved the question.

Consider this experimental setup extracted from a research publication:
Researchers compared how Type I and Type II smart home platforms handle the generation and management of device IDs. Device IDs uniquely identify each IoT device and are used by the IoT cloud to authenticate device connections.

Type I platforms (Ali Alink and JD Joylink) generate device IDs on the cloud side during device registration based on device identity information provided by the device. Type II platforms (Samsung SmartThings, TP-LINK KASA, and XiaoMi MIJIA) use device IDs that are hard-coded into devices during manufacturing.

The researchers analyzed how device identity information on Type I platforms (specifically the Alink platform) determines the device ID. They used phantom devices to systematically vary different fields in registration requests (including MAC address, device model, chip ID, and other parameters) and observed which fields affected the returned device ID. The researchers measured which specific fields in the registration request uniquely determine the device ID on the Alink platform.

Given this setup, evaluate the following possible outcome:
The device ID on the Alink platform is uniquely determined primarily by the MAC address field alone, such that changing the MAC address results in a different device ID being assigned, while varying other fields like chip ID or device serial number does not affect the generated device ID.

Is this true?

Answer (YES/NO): NO